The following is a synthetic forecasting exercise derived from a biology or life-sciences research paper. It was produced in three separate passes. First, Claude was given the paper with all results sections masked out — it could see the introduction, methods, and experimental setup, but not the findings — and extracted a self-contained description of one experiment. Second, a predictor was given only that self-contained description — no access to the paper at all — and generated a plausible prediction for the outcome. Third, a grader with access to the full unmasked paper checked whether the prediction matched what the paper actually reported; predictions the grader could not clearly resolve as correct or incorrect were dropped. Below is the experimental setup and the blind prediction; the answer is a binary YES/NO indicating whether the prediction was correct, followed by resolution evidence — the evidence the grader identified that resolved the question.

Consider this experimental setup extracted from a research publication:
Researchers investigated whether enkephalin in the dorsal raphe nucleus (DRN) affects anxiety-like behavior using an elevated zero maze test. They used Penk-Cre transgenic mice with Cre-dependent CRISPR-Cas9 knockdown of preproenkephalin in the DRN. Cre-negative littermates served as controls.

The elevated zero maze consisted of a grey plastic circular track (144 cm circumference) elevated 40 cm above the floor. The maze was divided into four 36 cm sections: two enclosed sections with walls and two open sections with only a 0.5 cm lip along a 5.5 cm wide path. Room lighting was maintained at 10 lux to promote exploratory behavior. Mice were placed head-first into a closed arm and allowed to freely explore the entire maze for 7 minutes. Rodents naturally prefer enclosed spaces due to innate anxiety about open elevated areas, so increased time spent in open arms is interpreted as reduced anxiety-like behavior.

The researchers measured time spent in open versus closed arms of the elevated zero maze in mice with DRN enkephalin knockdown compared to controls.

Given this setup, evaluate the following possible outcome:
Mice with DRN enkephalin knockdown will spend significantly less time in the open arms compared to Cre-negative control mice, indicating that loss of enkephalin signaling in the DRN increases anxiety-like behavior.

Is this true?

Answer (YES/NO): NO